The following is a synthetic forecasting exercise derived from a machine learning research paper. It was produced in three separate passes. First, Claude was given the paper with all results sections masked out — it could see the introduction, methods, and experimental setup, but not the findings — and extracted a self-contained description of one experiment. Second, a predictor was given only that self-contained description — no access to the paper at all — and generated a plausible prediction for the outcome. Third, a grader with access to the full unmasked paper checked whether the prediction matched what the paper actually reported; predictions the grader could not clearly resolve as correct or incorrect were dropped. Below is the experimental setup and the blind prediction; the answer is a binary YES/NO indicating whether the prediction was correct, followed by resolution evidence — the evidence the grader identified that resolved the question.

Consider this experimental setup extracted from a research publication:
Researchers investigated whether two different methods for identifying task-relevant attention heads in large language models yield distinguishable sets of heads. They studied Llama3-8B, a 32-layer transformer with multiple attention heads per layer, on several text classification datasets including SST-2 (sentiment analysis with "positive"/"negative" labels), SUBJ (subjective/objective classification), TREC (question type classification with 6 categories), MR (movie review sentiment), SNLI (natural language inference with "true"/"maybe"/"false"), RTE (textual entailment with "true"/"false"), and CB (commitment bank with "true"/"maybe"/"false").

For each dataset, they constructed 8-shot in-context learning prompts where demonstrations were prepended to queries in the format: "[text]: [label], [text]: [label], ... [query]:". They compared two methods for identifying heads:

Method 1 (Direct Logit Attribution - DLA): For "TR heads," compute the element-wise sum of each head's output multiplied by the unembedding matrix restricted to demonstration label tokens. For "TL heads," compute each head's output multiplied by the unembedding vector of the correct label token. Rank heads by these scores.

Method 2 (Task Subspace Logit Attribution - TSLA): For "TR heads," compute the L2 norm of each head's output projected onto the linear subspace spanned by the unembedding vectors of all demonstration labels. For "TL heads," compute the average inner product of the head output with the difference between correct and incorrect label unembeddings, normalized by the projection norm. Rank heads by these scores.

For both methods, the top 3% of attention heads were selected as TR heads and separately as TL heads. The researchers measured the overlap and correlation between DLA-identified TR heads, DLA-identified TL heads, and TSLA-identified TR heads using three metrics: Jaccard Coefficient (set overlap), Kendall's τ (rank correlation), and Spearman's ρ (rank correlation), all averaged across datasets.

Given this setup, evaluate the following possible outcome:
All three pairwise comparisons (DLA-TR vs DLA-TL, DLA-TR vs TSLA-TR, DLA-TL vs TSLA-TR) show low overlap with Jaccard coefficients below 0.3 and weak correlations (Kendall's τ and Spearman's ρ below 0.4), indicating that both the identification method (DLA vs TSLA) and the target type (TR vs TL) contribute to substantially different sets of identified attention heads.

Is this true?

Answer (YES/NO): NO